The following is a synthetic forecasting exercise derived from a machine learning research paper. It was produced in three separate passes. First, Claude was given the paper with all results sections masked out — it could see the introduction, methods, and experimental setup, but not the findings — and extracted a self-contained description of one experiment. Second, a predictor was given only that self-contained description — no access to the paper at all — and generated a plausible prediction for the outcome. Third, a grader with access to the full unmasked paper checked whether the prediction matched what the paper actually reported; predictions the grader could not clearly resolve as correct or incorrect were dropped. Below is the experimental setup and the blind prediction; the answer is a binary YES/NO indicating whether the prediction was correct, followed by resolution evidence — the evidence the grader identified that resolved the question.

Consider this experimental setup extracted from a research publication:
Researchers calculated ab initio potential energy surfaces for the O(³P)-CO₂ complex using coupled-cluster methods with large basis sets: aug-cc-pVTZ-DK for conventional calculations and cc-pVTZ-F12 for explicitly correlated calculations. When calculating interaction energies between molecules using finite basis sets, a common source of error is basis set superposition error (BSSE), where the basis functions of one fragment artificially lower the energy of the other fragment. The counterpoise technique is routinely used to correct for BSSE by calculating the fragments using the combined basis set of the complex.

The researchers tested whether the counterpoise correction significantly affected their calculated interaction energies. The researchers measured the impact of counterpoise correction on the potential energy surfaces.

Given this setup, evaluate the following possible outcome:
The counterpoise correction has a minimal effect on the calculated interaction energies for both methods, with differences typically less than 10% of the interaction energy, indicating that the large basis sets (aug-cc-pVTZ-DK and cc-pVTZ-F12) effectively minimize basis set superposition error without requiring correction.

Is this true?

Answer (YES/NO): YES